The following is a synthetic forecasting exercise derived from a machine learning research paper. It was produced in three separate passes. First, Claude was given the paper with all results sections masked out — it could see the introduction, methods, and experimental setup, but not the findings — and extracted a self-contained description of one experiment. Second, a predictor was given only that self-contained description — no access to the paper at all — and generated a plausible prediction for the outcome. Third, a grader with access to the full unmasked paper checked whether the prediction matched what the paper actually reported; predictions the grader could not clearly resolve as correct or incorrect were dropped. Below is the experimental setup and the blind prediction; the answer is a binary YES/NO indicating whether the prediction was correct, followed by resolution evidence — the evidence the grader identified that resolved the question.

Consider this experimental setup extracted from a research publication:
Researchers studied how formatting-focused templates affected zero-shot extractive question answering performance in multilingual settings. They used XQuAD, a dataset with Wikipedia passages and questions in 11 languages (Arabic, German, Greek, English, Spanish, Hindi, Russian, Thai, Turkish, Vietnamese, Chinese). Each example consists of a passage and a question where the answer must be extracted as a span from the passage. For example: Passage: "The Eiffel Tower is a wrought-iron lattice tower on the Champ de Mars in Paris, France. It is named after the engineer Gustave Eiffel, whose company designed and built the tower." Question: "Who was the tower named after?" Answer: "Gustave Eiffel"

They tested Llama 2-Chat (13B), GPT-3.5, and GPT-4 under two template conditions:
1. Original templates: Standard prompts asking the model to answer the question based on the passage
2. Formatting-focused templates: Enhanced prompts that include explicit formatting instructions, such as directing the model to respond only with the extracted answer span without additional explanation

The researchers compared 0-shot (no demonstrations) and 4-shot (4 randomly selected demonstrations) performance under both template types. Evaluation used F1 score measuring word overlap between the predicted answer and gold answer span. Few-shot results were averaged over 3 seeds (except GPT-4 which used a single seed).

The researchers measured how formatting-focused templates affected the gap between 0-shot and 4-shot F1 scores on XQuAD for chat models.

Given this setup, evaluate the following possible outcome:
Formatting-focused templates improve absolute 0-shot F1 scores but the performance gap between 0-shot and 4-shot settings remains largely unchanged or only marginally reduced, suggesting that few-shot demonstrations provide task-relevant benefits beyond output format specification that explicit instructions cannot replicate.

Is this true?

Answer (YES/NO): NO